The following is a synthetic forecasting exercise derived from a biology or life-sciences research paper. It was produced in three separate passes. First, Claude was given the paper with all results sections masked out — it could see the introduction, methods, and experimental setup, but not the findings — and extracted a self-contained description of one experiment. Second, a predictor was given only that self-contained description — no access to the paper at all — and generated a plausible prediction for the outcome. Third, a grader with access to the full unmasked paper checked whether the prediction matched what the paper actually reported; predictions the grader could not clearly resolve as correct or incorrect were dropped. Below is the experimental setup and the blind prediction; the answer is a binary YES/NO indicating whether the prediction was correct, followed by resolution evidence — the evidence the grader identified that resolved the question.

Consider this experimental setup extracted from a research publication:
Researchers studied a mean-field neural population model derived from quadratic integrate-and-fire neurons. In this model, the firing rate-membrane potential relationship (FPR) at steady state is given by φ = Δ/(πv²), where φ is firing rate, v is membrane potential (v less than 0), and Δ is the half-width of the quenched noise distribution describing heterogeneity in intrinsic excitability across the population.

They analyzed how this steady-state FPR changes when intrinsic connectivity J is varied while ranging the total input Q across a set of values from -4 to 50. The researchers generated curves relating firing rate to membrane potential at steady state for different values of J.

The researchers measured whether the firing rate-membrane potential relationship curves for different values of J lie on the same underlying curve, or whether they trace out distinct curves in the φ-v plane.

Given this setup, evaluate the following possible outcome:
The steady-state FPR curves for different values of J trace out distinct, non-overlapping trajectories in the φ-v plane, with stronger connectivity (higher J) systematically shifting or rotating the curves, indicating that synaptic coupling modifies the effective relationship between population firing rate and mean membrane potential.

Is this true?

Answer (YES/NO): NO